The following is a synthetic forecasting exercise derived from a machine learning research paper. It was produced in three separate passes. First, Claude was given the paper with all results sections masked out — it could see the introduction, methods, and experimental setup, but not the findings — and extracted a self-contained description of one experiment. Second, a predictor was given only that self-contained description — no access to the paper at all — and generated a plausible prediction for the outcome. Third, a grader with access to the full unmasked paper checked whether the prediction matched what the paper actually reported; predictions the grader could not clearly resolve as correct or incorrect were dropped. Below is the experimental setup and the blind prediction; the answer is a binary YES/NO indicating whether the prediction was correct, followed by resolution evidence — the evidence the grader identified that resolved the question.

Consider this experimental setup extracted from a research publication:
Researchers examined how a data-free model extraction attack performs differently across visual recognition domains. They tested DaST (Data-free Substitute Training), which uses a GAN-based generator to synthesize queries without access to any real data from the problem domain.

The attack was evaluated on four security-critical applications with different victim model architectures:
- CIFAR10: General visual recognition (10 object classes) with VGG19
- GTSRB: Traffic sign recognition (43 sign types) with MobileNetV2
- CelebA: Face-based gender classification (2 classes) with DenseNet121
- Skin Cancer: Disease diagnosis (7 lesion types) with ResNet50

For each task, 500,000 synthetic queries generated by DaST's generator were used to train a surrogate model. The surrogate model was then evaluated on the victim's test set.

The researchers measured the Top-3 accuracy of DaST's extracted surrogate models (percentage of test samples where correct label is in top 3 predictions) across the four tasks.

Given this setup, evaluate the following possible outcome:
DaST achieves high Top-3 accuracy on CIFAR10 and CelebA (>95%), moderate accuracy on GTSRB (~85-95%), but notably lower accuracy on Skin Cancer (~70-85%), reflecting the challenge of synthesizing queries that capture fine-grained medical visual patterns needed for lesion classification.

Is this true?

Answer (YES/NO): NO